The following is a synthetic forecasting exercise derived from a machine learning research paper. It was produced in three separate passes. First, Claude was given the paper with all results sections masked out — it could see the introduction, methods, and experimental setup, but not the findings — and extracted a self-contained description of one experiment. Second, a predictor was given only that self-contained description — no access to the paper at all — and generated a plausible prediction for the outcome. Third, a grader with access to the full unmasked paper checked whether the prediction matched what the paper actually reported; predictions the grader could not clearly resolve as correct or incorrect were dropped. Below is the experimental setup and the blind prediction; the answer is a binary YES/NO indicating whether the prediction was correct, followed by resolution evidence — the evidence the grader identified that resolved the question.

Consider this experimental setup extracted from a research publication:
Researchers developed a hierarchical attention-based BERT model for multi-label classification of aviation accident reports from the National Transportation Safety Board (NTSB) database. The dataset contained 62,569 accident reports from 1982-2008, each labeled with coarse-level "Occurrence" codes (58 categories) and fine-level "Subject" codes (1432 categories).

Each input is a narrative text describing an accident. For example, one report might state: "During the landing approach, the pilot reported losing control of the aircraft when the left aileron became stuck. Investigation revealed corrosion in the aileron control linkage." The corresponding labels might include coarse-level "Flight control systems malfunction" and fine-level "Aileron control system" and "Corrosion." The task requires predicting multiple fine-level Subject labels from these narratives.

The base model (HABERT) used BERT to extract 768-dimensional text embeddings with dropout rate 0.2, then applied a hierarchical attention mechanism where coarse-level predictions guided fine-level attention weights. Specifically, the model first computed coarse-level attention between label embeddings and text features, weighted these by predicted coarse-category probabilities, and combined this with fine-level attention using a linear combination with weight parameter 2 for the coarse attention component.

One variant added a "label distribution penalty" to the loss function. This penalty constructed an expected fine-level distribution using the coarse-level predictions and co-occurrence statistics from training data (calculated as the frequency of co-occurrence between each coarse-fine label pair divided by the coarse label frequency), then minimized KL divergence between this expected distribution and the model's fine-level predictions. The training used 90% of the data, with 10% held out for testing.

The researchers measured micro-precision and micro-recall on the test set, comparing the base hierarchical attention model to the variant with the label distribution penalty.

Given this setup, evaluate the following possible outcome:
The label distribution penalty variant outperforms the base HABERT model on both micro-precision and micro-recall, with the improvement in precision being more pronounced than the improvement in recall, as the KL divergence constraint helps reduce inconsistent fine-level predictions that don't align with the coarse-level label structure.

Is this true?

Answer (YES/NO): NO